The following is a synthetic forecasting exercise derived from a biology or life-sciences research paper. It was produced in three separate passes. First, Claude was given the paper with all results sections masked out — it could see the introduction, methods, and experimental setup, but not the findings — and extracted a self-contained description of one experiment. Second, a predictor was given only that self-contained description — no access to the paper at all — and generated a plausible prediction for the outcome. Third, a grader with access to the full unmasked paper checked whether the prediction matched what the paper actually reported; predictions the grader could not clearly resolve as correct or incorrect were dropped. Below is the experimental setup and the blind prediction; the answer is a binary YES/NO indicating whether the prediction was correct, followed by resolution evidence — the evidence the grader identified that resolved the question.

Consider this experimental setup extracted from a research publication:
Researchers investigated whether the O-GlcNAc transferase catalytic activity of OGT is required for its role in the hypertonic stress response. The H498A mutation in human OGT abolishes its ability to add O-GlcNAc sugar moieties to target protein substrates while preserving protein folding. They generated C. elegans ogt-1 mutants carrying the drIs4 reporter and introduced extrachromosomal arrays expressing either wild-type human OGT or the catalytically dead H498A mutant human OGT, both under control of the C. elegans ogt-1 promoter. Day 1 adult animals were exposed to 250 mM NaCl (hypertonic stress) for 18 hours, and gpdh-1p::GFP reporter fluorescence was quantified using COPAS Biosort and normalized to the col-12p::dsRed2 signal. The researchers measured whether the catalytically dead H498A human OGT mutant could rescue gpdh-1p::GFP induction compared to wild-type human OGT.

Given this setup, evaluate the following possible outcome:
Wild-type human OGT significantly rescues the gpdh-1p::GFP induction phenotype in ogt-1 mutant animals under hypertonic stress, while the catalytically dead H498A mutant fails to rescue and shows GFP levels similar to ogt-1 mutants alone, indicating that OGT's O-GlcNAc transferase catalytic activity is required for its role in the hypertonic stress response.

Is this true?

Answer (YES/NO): NO